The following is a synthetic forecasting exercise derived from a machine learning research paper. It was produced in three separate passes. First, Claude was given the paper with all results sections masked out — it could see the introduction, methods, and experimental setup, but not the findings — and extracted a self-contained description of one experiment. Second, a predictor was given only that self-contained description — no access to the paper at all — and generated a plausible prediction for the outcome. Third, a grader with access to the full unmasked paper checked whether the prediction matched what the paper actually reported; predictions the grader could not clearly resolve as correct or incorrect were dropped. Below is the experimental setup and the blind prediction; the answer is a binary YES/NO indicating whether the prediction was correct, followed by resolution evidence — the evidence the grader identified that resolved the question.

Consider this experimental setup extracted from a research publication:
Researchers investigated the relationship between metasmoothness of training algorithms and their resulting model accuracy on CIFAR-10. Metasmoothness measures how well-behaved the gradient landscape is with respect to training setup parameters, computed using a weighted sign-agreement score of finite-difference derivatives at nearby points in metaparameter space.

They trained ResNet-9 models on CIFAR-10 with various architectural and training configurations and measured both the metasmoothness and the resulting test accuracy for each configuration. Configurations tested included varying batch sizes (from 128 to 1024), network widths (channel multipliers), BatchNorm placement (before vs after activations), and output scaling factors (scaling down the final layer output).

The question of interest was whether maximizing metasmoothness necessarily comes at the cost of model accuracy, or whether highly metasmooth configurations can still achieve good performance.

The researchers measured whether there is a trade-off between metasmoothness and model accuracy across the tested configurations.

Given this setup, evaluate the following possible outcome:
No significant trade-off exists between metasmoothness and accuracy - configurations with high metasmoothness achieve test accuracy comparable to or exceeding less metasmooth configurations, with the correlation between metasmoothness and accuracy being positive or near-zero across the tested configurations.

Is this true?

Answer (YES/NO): YES